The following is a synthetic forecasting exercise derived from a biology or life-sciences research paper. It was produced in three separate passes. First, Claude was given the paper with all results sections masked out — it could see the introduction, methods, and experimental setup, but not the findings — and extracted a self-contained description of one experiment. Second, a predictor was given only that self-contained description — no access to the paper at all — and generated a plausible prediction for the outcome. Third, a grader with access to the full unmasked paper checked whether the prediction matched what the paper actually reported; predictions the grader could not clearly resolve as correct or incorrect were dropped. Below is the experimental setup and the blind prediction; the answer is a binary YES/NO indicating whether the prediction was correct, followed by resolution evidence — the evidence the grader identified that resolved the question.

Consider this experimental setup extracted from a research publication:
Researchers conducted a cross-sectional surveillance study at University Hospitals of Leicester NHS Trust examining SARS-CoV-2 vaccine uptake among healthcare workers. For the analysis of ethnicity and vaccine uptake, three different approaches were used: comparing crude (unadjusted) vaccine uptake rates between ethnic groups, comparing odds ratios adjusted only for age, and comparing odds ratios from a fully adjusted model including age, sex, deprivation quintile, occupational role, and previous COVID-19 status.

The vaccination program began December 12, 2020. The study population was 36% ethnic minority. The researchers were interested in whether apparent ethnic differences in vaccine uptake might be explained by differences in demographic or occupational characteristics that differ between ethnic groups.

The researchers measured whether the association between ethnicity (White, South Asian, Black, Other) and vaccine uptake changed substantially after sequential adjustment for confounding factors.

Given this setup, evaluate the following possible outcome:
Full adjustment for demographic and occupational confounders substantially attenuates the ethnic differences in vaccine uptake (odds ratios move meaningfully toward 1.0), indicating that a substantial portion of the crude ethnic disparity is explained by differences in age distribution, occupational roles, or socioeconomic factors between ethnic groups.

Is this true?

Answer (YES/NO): NO